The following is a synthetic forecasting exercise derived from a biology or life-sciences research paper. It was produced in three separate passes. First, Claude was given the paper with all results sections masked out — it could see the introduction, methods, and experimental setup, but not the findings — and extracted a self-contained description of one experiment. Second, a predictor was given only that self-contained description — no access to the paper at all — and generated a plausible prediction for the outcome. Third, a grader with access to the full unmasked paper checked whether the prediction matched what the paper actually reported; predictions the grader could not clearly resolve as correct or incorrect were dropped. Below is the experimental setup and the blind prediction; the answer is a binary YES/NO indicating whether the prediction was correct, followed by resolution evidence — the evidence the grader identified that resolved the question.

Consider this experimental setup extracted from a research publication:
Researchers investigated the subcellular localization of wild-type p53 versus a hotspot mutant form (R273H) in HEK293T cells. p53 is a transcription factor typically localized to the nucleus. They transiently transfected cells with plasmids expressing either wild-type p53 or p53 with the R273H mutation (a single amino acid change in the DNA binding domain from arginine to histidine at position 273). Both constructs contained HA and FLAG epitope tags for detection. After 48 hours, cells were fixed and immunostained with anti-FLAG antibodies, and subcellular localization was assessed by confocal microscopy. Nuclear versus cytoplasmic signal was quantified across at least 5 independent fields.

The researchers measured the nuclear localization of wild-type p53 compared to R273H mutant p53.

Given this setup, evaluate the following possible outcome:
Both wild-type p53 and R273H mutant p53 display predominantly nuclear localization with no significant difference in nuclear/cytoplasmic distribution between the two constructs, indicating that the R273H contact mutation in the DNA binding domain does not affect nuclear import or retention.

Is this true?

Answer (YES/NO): NO